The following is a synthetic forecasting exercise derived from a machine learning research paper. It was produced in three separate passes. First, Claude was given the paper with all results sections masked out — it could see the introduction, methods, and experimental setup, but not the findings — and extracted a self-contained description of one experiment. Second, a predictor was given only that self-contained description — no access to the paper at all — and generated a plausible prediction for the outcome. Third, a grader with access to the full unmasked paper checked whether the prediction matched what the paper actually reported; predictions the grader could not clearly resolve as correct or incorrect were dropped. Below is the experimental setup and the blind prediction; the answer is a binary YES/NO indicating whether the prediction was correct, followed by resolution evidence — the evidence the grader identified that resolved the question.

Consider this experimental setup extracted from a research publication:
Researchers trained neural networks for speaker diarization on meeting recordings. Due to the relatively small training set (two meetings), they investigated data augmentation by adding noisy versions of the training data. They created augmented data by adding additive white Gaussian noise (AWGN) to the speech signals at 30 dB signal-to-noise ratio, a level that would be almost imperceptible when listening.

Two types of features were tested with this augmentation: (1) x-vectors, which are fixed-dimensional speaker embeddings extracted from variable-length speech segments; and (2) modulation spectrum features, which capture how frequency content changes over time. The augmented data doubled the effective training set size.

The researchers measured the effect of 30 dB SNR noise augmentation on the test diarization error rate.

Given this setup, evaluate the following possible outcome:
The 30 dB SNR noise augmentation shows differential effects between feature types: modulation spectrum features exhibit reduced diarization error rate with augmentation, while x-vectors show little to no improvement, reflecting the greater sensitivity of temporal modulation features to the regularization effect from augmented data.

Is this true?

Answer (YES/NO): NO